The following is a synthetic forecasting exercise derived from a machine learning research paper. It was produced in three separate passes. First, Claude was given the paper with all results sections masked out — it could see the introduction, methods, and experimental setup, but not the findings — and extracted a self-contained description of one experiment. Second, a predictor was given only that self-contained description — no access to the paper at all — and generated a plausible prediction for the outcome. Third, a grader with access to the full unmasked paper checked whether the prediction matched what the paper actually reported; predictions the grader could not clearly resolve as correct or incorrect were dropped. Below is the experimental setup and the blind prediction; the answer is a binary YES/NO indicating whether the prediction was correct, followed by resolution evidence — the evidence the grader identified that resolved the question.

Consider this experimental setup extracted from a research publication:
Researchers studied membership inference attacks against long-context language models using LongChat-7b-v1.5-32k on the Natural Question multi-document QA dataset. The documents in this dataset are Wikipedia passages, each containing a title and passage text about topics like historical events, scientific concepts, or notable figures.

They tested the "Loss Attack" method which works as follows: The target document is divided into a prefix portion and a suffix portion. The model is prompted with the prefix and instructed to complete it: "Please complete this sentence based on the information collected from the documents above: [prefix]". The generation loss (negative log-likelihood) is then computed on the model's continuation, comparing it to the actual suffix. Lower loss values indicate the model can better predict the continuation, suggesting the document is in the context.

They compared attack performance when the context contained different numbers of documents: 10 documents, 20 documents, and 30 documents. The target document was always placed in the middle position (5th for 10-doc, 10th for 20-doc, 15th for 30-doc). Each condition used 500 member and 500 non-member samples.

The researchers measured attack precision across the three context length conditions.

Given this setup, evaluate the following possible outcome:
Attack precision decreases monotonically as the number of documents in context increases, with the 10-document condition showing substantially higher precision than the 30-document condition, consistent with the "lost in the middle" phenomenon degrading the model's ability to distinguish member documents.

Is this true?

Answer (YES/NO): NO